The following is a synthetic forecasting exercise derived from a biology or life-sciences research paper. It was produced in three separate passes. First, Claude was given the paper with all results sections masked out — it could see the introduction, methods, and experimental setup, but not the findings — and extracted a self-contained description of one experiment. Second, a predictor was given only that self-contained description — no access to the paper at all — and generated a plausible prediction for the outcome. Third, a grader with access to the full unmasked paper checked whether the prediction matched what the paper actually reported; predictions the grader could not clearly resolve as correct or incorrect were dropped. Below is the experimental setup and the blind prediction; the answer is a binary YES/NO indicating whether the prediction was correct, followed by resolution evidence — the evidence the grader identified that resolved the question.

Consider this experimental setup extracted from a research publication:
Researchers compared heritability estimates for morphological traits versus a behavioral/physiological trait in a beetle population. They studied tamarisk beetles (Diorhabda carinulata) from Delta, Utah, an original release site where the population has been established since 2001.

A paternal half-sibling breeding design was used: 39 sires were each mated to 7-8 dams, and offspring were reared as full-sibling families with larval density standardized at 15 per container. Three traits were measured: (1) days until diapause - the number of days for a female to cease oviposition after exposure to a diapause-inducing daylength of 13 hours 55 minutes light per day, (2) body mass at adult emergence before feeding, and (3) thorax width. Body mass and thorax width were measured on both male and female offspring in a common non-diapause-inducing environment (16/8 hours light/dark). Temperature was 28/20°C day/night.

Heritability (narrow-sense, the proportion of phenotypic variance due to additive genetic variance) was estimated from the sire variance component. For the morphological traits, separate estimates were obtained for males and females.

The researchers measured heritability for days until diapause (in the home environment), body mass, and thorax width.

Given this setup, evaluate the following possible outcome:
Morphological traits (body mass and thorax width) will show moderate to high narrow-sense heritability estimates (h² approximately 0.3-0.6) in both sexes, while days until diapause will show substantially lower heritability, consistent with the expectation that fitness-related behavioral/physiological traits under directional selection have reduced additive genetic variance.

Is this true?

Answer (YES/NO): NO